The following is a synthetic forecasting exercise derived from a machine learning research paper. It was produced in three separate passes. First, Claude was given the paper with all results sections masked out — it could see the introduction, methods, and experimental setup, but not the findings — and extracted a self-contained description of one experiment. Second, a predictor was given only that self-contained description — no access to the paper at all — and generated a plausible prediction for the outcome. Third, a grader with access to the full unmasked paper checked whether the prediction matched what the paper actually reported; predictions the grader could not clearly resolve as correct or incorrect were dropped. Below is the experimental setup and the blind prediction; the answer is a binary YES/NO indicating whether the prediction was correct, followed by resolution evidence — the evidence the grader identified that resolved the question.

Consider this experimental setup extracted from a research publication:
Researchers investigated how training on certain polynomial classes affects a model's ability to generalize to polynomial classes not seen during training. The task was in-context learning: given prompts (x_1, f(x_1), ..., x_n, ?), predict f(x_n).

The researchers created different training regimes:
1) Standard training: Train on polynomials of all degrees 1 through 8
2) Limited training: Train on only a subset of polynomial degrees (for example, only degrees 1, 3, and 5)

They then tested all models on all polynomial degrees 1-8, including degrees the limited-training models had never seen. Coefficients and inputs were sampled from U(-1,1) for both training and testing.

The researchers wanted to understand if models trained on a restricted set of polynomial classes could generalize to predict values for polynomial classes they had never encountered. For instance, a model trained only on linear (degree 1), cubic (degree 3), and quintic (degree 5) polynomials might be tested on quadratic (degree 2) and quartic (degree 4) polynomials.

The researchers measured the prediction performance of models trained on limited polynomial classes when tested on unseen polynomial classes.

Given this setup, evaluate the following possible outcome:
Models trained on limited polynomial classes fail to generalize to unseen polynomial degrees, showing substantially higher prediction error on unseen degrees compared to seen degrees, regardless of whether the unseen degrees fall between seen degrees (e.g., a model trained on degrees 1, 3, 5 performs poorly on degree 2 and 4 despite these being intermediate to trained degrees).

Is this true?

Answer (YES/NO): NO